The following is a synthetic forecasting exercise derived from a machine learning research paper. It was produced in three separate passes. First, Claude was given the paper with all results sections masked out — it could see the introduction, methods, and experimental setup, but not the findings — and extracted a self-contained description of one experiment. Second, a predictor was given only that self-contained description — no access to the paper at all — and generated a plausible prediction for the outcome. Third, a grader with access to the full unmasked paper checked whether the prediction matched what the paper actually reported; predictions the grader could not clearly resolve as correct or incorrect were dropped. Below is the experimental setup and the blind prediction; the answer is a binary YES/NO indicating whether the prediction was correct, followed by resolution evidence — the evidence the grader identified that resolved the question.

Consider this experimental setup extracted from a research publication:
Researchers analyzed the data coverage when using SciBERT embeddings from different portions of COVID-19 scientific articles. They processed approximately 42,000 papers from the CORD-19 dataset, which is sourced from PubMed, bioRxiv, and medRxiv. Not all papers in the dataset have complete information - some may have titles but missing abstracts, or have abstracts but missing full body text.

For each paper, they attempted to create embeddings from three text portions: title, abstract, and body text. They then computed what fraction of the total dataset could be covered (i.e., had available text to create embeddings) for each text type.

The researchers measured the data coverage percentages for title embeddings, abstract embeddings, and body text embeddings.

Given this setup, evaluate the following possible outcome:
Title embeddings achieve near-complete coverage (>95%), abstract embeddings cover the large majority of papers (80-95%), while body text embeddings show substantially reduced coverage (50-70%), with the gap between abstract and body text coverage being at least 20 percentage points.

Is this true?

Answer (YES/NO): NO